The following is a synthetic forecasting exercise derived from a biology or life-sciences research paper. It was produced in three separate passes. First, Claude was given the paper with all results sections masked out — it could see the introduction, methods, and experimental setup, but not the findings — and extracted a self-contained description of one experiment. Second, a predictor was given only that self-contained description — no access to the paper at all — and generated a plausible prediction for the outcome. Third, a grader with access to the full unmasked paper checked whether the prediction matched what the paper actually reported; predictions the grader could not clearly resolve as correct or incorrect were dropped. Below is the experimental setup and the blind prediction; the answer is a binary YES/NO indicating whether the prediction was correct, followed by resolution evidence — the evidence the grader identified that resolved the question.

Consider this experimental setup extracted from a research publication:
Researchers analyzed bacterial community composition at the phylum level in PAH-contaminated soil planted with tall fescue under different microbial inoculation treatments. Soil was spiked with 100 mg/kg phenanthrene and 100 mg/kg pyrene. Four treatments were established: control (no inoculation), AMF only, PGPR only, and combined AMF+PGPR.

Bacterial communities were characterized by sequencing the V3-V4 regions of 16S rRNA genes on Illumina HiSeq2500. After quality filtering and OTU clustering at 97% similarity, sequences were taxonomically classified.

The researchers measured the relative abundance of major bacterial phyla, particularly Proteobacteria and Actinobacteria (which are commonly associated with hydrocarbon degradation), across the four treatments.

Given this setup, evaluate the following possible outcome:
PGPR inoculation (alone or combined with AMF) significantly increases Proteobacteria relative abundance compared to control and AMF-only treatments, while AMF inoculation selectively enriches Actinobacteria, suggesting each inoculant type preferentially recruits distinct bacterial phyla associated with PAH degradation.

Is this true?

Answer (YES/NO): NO